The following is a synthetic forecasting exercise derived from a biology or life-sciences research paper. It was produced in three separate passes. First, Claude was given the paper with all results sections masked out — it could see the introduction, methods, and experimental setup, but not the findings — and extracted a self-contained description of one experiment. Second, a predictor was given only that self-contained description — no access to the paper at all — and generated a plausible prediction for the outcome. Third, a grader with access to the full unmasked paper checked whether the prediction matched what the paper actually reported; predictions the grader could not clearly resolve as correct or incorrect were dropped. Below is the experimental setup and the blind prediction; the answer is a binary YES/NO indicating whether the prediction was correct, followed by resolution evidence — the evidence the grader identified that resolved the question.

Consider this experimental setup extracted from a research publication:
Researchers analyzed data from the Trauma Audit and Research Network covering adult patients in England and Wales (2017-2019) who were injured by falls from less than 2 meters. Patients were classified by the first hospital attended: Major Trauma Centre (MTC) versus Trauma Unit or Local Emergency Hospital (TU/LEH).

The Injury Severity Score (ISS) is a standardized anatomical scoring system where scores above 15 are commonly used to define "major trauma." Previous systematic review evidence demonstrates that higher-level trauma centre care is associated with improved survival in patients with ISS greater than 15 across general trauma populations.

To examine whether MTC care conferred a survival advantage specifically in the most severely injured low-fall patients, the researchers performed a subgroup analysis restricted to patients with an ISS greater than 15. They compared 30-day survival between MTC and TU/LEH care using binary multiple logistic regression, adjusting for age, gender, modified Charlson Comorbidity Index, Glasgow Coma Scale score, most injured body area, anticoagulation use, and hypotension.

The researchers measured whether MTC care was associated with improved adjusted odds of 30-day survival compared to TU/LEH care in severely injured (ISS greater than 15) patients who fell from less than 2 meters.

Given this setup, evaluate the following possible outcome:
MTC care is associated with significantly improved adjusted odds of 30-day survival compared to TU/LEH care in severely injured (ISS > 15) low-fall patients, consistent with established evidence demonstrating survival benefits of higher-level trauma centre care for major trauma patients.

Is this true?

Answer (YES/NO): NO